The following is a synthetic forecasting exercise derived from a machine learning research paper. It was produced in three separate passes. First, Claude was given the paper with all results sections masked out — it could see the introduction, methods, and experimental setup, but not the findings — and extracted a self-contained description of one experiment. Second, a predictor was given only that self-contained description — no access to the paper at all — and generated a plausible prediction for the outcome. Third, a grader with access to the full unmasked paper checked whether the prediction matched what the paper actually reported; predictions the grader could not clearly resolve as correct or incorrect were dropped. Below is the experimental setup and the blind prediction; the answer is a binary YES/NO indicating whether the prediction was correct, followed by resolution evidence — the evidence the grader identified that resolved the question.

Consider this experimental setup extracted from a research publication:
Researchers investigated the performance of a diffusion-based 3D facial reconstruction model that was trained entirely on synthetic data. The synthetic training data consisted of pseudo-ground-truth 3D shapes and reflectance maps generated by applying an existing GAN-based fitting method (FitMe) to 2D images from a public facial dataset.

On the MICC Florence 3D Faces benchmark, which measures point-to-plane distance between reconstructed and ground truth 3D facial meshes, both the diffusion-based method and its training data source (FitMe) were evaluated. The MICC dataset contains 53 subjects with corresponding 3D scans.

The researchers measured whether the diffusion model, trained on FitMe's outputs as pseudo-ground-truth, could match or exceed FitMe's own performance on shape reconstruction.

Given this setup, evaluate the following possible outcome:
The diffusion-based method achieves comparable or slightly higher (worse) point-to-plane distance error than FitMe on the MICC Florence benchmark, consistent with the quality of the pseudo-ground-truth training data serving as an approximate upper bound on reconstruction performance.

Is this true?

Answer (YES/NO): NO